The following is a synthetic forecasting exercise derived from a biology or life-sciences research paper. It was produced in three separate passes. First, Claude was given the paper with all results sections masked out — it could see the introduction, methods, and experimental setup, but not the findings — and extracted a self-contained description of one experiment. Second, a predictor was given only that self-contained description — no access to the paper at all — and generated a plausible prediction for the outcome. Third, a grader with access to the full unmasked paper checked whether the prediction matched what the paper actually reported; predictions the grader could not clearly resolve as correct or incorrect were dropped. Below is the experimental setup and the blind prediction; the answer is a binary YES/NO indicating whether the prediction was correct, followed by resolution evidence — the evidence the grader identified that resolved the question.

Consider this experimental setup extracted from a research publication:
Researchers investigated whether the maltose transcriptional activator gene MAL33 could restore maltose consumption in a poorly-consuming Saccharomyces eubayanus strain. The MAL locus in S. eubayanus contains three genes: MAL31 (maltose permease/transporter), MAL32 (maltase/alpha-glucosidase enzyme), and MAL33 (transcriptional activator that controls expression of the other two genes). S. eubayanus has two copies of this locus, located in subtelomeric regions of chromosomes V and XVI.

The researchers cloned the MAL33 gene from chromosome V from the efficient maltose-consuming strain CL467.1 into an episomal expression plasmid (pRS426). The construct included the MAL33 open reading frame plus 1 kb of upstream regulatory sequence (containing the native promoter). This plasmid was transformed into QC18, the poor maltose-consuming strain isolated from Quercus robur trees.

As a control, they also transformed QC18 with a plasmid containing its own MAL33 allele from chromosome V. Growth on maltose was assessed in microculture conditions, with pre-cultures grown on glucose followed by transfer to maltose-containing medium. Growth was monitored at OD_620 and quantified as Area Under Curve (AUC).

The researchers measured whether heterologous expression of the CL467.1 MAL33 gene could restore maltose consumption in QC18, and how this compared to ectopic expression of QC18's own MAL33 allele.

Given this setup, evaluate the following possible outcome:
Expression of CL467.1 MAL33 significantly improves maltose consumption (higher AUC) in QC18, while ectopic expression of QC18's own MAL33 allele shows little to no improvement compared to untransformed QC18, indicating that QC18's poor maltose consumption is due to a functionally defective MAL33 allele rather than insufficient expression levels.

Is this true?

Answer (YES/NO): NO